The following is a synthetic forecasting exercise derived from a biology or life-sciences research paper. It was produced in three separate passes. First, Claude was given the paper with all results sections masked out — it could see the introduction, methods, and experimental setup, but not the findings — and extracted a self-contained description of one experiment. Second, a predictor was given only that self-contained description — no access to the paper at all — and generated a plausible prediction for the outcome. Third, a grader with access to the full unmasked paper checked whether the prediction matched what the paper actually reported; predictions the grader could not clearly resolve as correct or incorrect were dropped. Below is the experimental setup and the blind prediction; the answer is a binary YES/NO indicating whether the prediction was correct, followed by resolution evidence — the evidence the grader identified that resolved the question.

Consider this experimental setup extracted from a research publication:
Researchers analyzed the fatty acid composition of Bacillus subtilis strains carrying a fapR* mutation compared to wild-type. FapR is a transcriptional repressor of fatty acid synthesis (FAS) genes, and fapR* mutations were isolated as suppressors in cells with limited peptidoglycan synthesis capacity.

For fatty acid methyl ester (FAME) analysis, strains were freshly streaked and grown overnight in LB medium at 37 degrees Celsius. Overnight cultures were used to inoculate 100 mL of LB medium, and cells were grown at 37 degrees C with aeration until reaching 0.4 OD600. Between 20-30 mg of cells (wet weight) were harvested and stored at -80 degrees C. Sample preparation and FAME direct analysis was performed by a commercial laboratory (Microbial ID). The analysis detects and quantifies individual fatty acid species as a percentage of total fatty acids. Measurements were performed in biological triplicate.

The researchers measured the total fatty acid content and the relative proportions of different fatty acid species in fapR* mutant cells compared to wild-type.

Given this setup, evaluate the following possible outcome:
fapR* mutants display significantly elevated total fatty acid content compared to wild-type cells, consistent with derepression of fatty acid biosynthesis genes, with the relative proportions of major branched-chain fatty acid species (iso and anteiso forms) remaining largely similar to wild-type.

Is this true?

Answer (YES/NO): NO